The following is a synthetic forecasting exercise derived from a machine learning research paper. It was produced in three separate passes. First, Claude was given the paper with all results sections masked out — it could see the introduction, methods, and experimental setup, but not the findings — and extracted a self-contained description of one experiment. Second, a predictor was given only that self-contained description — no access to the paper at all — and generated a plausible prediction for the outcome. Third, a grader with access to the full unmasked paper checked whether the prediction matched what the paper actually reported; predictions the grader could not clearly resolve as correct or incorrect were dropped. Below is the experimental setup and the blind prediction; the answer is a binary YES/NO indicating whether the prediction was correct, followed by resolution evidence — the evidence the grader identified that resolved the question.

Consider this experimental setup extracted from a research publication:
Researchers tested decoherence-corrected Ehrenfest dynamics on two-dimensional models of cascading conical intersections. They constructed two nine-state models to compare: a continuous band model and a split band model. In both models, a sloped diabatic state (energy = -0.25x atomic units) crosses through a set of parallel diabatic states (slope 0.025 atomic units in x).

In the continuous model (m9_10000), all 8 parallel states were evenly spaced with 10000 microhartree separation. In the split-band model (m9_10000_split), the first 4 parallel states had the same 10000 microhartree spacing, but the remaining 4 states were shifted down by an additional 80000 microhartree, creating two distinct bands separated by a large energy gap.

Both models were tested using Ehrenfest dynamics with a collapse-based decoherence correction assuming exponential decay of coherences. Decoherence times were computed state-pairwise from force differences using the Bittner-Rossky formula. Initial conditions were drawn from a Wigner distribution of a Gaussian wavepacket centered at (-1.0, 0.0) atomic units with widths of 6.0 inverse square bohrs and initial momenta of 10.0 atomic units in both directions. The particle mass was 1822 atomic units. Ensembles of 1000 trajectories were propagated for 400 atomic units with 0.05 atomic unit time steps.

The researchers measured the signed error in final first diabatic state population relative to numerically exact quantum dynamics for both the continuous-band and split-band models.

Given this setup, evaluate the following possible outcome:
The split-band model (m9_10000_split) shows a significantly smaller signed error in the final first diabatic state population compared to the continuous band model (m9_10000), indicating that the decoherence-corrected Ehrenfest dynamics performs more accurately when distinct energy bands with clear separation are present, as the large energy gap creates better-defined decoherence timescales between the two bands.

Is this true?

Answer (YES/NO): NO